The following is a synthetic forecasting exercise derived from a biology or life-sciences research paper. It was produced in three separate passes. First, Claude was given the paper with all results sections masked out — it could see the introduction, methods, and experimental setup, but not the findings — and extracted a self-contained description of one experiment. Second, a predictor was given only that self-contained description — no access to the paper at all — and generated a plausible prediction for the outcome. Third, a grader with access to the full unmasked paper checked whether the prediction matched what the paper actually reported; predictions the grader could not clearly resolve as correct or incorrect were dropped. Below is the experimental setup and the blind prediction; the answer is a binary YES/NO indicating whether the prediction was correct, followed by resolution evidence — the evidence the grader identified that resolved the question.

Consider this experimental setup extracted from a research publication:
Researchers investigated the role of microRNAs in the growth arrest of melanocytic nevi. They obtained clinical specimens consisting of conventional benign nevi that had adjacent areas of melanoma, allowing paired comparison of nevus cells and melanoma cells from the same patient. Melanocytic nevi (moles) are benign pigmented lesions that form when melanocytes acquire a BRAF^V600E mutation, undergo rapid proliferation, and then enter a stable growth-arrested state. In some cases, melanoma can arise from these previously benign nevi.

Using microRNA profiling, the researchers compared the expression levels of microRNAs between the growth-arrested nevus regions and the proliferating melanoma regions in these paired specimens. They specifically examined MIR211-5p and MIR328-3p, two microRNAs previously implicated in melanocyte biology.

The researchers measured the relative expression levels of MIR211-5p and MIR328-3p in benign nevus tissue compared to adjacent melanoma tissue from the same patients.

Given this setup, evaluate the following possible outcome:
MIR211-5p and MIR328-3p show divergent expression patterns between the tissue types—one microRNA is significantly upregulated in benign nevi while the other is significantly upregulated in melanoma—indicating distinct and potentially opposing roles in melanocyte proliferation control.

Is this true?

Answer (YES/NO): NO